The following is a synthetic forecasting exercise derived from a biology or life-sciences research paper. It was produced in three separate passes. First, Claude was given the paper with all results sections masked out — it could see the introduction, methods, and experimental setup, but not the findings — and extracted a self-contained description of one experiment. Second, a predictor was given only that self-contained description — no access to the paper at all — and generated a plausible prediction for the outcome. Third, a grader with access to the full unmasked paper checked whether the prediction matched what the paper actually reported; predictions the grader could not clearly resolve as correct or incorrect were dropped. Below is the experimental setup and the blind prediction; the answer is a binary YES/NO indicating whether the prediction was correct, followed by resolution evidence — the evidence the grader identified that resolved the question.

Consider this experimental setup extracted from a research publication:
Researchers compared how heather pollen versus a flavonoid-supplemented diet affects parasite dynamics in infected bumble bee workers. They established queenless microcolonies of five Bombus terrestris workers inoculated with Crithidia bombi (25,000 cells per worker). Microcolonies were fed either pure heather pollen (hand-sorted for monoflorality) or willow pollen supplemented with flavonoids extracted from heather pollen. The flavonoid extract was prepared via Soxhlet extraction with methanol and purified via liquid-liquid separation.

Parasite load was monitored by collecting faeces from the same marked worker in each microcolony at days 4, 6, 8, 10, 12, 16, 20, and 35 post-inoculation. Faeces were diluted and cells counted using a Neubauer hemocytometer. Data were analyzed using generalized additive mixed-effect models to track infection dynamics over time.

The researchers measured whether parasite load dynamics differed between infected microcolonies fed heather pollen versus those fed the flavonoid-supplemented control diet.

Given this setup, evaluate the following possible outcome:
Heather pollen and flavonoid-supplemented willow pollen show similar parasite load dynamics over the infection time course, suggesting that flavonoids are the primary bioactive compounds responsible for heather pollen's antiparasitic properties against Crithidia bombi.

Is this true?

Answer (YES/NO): NO